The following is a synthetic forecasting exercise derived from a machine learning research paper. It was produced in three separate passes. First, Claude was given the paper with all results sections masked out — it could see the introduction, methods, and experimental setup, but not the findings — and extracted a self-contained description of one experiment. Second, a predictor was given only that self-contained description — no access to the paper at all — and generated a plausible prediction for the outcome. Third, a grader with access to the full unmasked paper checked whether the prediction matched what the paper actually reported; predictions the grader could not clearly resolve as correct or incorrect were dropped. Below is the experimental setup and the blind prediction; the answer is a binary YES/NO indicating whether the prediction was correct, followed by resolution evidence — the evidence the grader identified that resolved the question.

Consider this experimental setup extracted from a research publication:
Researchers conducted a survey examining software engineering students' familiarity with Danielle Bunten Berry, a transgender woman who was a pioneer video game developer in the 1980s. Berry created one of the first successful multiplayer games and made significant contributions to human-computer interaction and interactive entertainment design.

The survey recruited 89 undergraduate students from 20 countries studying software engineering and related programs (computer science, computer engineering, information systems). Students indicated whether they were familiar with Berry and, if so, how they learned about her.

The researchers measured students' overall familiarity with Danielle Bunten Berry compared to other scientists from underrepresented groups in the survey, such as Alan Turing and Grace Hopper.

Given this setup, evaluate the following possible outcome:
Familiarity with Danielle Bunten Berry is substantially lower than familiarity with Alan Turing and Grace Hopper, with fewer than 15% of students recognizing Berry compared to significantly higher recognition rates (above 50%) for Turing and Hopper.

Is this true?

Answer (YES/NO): NO